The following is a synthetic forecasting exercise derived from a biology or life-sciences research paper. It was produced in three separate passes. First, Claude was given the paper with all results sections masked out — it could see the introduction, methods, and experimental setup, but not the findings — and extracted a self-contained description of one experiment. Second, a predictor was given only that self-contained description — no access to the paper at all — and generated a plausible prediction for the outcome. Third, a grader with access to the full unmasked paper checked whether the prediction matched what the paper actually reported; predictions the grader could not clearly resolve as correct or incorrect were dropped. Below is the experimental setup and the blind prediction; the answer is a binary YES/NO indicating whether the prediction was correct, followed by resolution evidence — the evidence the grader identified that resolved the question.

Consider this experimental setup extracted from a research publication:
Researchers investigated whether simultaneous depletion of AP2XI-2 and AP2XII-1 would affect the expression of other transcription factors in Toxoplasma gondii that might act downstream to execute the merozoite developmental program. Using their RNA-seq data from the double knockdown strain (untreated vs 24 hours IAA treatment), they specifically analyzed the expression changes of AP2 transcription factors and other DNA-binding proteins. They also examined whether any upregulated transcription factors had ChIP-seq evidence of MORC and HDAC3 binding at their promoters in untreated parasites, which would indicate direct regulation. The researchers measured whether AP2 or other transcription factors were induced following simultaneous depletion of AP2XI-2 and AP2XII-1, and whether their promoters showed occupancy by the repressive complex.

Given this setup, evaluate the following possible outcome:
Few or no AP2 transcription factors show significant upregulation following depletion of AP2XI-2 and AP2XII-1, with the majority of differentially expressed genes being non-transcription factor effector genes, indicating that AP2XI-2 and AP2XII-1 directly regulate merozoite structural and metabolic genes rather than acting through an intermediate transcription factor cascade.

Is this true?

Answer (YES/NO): NO